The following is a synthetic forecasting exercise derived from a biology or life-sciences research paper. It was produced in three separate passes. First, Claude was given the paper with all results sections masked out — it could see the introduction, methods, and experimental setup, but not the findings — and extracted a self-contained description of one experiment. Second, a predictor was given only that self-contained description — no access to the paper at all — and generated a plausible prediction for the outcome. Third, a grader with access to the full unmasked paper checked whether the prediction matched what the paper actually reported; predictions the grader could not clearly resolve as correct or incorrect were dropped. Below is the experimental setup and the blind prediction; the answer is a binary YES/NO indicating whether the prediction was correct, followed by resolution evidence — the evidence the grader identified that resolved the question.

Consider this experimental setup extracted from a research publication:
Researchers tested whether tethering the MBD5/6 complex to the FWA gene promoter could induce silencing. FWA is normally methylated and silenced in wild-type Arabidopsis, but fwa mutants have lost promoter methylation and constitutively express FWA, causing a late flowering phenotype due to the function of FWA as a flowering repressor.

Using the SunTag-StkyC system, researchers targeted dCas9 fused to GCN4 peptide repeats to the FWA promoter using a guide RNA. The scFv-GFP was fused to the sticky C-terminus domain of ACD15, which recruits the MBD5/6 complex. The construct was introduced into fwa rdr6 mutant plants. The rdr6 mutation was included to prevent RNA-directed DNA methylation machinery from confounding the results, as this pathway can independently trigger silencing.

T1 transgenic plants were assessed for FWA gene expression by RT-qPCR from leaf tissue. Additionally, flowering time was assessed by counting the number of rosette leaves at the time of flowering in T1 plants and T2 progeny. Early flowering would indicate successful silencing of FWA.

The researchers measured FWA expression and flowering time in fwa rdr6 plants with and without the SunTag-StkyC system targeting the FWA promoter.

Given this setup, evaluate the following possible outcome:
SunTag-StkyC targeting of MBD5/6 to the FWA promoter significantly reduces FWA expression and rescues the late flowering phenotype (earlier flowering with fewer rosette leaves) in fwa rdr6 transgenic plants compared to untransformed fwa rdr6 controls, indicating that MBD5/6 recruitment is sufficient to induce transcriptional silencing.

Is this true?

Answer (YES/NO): YES